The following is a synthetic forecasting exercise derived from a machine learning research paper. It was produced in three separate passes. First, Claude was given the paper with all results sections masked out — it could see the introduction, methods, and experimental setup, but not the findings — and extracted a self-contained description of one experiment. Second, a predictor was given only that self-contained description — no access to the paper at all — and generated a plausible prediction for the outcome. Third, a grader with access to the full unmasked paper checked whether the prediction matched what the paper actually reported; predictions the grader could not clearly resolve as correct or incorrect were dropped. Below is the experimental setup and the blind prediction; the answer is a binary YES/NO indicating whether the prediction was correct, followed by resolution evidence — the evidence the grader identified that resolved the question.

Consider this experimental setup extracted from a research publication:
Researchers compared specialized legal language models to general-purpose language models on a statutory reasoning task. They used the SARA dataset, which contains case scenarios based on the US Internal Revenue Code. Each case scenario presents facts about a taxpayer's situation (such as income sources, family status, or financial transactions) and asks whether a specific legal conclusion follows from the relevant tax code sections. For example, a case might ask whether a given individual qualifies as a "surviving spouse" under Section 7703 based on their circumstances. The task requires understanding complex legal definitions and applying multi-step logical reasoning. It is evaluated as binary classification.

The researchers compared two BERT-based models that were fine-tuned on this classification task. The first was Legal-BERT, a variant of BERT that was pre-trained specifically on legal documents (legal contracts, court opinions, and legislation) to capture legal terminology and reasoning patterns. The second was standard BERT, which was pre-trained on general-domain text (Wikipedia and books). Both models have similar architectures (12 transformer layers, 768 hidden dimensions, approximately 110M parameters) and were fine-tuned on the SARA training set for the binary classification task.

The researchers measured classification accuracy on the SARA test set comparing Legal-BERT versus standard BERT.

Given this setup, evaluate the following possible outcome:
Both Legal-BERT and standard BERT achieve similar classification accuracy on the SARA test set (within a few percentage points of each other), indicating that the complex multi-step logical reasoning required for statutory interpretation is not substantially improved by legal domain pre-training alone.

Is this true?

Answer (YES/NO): NO